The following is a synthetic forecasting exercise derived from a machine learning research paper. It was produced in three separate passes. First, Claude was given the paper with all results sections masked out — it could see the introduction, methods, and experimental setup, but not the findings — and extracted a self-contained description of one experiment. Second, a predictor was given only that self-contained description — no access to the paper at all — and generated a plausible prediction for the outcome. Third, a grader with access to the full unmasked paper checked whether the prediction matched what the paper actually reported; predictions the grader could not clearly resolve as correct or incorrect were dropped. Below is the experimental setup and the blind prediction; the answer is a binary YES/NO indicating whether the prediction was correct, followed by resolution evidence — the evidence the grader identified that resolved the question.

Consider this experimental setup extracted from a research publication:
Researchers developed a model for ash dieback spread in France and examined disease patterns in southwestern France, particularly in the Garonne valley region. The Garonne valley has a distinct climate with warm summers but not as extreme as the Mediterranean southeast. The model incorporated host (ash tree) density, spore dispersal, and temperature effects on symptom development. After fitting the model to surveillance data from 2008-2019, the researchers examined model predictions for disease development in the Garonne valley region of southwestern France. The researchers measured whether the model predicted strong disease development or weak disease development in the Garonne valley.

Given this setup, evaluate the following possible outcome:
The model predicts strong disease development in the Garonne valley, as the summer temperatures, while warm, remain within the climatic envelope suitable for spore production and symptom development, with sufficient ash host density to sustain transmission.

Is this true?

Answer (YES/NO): NO